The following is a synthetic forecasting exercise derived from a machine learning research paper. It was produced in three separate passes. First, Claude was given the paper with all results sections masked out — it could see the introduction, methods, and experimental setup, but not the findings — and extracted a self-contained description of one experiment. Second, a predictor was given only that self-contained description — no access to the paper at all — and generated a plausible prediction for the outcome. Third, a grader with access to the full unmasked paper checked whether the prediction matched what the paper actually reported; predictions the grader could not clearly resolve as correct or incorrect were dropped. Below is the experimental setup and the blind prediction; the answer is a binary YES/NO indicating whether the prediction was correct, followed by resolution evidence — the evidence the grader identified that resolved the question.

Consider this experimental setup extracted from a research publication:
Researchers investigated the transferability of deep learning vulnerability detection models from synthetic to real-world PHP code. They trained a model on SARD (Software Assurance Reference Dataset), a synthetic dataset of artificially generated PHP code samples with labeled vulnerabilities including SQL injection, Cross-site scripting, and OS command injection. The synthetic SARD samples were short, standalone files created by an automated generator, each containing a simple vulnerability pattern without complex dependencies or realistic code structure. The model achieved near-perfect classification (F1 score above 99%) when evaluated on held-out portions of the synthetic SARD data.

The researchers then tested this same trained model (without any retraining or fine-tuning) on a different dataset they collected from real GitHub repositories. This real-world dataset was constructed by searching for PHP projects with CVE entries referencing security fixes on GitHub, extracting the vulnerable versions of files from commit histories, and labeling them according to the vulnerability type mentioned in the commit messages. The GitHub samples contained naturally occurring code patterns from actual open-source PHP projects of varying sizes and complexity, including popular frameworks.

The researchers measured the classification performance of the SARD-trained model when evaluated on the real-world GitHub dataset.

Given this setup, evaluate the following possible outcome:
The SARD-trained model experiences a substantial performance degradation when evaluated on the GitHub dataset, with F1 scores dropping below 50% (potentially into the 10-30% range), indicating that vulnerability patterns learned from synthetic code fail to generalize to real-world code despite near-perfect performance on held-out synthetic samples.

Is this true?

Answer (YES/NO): YES